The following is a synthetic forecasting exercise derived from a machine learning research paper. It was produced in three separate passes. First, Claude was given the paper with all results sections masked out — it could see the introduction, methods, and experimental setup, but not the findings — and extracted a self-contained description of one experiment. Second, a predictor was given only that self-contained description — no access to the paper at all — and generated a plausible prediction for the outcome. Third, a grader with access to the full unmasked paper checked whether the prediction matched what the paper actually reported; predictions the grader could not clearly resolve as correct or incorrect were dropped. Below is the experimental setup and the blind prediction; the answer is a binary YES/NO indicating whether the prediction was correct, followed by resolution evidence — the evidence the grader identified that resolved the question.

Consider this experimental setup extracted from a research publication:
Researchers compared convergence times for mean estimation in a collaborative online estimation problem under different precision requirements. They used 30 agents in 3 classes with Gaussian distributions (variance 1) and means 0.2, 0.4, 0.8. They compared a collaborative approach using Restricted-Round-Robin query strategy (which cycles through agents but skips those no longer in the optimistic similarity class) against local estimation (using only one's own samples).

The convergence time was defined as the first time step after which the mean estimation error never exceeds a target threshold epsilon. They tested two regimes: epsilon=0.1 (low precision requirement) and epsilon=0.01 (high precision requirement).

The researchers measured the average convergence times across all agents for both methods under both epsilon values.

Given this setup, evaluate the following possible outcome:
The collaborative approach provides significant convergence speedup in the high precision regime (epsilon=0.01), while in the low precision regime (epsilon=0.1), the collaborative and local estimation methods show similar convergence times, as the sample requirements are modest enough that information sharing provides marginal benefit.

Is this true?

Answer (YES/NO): NO